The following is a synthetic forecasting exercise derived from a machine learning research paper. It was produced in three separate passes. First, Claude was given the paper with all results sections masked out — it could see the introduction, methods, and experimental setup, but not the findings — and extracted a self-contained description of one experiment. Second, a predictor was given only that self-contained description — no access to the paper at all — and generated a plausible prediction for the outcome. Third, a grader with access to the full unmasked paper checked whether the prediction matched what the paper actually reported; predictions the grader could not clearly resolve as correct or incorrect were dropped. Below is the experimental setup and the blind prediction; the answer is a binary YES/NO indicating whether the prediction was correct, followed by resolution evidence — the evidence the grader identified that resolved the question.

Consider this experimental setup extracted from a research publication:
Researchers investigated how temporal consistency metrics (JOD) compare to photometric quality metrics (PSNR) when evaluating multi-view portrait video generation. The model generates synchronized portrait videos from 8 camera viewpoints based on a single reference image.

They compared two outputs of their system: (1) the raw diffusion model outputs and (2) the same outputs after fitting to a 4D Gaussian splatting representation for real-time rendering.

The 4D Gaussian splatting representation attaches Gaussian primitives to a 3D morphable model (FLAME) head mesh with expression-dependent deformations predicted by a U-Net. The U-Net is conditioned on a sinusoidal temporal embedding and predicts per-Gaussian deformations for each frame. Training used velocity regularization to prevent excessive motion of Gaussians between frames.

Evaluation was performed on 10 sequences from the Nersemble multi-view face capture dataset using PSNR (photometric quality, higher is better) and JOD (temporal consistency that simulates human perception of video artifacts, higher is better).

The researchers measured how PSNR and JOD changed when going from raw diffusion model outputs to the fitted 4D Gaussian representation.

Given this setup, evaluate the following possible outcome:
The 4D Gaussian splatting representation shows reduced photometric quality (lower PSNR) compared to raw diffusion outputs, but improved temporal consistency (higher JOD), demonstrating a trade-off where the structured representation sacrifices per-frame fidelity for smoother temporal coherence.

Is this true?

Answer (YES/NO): NO